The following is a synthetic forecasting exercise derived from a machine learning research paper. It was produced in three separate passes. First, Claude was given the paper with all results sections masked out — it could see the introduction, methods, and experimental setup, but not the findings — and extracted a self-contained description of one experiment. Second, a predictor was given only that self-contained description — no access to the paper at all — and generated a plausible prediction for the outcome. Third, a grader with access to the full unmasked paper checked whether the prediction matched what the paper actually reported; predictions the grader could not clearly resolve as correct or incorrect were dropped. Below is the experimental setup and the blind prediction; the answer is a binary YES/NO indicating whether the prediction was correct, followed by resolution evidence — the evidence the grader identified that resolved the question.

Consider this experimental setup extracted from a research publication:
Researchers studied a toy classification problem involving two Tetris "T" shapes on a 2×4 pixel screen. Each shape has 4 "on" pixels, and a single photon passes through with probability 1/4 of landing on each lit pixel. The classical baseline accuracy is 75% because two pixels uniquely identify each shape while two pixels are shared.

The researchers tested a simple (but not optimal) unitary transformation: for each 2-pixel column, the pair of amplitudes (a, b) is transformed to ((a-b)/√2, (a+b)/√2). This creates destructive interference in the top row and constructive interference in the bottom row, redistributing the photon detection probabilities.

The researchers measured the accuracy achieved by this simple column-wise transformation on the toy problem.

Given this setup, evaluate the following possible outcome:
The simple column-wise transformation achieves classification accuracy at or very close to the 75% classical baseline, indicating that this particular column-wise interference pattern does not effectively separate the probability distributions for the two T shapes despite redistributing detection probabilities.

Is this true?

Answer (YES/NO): NO